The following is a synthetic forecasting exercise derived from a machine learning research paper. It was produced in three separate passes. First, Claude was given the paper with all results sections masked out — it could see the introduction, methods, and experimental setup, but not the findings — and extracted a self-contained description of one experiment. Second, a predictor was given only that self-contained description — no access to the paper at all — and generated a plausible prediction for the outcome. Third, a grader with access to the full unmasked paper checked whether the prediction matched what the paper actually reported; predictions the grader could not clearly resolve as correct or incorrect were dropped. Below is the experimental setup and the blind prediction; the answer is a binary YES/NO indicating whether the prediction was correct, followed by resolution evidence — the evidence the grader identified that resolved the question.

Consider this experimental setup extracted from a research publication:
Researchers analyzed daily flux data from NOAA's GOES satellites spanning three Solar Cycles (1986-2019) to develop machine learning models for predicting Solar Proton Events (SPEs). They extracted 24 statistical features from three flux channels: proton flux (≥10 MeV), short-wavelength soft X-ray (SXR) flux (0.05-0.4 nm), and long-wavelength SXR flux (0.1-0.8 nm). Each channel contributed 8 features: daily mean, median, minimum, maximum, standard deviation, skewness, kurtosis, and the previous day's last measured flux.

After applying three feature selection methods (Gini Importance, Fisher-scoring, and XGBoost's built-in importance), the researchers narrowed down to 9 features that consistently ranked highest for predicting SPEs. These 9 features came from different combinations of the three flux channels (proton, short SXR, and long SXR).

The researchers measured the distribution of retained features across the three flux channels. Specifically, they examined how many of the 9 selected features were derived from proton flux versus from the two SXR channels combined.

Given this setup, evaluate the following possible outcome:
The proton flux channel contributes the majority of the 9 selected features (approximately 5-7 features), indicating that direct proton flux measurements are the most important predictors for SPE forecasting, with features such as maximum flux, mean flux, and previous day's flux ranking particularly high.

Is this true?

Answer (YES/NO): YES